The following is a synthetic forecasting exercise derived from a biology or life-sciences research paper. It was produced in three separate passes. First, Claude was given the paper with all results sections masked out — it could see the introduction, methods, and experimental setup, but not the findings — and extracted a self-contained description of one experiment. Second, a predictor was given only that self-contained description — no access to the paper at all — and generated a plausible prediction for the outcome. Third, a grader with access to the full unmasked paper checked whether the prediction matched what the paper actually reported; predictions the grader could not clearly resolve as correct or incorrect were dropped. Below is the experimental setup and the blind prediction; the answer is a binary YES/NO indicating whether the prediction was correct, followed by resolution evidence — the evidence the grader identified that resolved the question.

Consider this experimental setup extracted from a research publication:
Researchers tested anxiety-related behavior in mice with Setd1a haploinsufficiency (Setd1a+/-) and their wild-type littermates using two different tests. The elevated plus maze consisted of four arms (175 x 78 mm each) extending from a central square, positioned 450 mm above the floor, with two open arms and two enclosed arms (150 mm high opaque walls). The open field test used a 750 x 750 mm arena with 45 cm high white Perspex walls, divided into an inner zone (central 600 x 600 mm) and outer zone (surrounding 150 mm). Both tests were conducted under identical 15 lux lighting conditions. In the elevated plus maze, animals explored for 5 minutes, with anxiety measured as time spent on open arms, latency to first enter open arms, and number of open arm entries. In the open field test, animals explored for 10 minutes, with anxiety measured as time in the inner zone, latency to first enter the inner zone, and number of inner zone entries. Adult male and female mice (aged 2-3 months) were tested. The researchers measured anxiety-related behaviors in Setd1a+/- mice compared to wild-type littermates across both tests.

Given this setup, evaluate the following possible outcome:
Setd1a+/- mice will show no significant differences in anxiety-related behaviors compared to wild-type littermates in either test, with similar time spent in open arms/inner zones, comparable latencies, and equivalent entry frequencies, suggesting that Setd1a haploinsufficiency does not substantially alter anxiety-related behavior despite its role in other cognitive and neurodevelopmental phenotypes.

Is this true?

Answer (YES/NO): NO